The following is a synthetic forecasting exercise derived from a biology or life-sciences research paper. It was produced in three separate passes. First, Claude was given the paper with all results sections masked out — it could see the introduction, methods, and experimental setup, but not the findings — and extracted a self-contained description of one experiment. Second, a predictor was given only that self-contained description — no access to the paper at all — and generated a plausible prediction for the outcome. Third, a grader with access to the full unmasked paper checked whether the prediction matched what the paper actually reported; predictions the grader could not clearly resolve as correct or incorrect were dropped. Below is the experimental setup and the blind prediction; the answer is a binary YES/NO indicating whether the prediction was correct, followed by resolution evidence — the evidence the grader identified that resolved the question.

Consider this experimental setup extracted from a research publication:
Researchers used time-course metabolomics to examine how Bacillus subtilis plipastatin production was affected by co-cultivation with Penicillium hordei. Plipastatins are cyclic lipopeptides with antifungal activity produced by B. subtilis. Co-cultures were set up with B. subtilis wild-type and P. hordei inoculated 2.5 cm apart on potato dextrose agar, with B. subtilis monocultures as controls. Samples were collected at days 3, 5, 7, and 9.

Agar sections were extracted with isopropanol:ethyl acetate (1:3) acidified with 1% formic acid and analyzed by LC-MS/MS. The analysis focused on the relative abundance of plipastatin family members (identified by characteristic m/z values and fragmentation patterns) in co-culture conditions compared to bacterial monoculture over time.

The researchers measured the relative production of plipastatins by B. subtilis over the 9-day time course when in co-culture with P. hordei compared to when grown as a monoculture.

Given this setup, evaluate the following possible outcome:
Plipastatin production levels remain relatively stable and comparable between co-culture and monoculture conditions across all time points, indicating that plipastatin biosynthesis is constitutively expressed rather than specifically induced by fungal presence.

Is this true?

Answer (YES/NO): NO